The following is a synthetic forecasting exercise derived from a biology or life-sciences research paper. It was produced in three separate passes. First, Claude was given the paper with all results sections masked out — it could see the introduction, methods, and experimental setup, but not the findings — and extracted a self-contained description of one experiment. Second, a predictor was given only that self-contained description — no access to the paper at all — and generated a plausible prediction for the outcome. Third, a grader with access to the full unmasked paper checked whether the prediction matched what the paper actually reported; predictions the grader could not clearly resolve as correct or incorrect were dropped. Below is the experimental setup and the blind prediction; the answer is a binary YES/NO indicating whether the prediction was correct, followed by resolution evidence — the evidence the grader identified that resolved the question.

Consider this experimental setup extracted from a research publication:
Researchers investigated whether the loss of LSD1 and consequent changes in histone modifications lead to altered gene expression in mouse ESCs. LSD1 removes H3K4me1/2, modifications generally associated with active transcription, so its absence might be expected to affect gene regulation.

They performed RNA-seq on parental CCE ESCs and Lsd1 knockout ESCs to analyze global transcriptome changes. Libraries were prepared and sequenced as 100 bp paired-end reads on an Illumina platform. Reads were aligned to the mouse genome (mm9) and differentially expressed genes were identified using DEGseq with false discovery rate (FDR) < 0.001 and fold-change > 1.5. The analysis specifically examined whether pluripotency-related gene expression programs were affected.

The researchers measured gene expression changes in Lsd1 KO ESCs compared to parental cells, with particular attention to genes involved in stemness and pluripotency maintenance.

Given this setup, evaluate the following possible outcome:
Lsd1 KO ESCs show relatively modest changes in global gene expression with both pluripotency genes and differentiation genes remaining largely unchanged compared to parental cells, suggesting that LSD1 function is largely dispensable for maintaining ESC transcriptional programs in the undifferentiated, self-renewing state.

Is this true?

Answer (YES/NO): YES